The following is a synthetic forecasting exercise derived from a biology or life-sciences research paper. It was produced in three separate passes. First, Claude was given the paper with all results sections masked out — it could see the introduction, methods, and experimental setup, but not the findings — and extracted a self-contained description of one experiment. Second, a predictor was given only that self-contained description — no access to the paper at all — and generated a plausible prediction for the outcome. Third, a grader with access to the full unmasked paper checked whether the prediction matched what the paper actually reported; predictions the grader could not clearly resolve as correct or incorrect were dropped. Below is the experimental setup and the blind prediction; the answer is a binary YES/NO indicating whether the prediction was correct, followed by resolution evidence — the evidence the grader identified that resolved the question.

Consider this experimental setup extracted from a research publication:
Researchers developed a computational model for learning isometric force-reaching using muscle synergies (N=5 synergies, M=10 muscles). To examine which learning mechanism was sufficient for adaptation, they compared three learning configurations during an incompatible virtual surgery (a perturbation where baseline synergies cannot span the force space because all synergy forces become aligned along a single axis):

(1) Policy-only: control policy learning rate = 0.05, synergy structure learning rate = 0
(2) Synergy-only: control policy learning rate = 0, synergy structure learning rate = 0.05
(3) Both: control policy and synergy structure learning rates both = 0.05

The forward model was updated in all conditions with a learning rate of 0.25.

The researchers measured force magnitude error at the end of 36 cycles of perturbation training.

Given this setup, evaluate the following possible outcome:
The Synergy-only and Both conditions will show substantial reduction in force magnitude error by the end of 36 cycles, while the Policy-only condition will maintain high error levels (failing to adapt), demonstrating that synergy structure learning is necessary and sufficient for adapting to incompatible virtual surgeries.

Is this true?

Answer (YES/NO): NO